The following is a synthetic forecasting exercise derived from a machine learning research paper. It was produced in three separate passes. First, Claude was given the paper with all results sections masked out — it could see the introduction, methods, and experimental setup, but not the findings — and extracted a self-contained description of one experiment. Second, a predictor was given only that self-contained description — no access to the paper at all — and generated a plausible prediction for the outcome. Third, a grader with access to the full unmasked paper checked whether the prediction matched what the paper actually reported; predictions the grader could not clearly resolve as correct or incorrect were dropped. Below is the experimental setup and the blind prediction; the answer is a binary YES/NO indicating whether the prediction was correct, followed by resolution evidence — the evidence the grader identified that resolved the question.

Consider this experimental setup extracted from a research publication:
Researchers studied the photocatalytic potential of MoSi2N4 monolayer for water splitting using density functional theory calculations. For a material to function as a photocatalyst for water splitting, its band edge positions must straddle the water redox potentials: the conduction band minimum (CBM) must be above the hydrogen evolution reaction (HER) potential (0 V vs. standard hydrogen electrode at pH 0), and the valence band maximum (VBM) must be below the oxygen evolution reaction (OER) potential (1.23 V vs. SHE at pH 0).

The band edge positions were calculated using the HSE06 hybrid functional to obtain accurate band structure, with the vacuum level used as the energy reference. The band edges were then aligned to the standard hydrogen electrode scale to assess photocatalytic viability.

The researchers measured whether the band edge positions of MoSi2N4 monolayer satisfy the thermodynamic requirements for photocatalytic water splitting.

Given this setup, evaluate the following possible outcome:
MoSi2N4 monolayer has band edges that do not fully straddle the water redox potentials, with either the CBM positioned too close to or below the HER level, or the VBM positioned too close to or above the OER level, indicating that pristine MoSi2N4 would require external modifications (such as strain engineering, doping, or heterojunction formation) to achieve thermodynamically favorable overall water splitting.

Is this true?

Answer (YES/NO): NO